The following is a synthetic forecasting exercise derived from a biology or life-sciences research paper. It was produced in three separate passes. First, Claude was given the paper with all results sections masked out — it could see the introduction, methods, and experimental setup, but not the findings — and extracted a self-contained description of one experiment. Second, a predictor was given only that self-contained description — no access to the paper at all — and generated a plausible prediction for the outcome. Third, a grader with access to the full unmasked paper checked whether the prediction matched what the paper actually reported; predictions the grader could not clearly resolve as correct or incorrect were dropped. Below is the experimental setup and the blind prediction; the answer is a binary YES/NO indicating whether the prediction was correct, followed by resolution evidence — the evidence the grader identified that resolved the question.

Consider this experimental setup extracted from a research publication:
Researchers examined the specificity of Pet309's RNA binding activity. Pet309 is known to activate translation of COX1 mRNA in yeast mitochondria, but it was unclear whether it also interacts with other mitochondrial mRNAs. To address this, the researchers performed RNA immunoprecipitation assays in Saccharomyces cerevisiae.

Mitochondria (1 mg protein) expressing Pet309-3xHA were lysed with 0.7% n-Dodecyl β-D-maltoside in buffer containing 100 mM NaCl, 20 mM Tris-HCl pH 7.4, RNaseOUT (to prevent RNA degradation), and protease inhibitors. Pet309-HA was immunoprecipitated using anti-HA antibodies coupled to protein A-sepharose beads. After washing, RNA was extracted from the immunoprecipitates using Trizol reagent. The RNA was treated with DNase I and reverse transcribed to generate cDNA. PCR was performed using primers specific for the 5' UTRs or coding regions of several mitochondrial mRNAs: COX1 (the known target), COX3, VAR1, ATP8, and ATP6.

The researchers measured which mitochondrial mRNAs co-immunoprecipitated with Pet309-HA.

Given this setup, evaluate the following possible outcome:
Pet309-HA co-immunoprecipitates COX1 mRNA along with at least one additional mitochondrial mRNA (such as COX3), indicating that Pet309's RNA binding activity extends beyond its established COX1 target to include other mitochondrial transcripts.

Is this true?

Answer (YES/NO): NO